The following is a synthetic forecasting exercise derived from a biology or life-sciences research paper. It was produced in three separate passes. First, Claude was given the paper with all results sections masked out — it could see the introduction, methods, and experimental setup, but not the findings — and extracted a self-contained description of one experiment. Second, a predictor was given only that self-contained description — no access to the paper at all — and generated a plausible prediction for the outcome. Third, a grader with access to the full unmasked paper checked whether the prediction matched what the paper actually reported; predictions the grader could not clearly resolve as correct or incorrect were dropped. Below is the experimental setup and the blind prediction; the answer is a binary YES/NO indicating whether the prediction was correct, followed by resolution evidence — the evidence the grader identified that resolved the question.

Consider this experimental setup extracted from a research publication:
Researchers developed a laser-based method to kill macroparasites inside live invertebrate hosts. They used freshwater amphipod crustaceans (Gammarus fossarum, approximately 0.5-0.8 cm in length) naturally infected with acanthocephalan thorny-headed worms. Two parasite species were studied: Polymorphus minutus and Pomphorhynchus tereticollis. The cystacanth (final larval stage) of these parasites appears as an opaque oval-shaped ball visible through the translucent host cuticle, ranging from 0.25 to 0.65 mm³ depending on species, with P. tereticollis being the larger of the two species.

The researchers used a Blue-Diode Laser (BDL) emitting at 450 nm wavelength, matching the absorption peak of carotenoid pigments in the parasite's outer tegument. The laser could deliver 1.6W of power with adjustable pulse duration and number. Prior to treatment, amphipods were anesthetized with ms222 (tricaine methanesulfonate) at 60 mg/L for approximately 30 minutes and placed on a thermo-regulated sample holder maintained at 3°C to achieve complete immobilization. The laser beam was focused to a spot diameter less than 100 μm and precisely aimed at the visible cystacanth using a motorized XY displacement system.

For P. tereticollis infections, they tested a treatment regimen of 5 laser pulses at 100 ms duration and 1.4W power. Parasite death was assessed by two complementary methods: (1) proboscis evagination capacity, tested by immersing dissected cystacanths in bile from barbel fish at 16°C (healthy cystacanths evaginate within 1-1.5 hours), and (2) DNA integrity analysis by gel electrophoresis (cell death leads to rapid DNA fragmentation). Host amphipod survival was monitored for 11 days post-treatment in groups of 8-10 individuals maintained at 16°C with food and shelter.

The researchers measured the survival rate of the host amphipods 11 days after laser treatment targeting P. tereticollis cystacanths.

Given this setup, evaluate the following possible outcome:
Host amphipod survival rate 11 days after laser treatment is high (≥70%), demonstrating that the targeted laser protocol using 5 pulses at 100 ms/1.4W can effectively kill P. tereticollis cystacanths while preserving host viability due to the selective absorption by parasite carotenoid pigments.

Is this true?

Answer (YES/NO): NO